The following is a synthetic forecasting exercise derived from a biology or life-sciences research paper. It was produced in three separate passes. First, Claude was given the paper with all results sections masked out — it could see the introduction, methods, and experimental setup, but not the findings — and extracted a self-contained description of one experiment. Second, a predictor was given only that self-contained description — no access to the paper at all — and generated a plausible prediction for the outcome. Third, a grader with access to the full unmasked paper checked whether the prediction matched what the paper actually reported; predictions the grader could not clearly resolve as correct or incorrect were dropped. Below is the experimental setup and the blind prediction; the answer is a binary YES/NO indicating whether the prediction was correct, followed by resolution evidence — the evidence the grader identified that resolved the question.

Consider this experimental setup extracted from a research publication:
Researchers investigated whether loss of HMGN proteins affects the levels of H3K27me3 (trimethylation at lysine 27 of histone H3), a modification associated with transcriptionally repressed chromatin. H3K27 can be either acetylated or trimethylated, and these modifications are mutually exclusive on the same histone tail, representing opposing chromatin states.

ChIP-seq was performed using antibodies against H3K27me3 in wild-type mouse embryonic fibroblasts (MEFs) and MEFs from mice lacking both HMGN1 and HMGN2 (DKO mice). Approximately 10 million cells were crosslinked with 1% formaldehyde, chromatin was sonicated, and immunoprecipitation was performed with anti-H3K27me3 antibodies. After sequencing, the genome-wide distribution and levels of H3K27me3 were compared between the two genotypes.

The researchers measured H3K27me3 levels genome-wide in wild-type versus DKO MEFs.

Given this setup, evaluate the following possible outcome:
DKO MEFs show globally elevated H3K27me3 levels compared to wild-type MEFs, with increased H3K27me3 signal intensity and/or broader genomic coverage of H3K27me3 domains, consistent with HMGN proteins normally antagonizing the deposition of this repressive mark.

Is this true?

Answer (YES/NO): NO